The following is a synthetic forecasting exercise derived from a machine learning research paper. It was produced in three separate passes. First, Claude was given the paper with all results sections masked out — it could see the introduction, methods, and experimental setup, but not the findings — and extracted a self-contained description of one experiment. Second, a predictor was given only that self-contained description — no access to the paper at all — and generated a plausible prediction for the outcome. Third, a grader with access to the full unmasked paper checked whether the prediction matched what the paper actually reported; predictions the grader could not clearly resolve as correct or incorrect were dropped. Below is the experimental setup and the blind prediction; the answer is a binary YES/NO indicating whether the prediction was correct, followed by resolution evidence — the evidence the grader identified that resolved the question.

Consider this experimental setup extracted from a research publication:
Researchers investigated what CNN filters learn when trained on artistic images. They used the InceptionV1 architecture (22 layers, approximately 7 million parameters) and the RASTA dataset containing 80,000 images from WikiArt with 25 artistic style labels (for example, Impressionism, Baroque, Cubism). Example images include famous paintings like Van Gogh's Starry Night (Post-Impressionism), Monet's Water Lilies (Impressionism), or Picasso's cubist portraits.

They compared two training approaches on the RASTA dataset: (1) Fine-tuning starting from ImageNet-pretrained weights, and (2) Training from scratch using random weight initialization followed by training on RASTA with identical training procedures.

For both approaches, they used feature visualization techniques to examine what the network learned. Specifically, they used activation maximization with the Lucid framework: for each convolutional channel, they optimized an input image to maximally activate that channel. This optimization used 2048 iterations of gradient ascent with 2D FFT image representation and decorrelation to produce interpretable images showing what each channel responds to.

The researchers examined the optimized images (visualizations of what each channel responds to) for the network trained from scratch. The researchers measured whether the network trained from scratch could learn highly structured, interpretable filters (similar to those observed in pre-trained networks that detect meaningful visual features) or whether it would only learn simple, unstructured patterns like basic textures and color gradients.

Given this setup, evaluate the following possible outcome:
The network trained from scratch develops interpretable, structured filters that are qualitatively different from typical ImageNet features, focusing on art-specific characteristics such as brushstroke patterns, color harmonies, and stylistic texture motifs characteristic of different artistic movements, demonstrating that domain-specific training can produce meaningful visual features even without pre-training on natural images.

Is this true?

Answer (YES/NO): NO